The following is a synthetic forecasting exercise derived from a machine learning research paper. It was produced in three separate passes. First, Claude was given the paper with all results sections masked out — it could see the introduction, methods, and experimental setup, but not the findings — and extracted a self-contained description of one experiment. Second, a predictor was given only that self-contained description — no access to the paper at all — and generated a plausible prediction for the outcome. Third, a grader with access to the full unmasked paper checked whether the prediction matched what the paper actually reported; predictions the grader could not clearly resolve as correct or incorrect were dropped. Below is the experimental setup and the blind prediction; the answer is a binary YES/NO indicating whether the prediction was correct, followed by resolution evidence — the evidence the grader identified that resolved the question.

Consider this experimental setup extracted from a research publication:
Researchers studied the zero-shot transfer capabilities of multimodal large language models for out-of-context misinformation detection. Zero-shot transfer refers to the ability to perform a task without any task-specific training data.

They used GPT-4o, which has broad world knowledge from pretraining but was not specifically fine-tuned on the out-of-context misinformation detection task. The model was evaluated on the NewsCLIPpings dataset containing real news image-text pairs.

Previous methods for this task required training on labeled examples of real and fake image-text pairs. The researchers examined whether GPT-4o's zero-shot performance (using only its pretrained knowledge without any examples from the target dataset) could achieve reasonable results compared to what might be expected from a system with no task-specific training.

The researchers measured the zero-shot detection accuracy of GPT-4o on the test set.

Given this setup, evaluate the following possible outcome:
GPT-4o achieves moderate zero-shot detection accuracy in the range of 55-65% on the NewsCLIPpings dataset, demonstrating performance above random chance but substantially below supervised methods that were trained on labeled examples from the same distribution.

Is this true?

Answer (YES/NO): NO